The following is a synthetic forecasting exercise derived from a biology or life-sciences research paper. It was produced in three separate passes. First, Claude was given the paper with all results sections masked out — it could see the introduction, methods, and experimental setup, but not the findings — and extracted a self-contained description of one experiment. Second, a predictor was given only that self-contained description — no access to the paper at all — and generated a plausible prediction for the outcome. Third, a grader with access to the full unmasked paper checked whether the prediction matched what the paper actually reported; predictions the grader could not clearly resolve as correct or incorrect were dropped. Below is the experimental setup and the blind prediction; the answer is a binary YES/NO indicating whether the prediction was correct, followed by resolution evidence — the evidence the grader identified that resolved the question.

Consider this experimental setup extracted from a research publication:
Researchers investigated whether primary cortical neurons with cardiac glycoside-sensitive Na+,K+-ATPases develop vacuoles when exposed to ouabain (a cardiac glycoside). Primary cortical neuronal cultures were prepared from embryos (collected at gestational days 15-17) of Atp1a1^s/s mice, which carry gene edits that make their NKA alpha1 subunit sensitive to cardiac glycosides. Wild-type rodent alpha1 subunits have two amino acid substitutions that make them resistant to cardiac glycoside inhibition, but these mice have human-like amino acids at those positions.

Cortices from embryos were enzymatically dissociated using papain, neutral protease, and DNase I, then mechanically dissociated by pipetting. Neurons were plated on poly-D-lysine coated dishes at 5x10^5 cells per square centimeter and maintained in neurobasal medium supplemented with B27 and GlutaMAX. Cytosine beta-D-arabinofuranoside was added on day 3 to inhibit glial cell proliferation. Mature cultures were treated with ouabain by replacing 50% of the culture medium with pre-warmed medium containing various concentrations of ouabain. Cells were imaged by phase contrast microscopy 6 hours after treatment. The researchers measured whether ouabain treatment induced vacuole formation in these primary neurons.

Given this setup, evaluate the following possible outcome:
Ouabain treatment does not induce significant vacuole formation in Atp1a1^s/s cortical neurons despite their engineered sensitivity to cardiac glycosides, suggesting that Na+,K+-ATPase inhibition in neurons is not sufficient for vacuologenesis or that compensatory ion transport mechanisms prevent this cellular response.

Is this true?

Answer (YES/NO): NO